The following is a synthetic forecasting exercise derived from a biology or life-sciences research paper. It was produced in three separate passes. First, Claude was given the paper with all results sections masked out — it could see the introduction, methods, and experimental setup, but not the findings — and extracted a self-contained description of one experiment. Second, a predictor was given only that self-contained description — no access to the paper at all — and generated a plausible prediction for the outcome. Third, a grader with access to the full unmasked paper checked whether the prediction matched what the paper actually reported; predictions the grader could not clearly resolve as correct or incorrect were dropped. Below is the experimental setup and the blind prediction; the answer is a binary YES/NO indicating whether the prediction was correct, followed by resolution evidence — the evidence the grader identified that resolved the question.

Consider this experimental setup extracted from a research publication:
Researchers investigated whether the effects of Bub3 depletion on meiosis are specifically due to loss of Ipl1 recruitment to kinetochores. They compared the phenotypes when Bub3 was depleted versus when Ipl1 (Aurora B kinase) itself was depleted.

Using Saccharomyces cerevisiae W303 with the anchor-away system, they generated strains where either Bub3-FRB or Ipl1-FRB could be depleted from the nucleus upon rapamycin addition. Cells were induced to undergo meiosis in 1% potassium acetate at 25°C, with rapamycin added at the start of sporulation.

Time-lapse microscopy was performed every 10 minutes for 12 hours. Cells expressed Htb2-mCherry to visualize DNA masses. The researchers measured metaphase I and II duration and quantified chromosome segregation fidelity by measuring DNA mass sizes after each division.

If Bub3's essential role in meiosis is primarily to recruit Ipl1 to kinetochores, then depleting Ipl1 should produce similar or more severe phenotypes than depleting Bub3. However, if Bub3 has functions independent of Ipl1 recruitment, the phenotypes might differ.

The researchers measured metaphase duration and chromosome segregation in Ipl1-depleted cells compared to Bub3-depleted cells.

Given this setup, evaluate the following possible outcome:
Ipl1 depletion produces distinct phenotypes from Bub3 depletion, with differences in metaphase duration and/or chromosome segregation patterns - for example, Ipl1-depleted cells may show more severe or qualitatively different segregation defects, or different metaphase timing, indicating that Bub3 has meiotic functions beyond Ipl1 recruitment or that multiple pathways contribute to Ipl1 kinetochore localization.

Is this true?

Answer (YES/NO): YES